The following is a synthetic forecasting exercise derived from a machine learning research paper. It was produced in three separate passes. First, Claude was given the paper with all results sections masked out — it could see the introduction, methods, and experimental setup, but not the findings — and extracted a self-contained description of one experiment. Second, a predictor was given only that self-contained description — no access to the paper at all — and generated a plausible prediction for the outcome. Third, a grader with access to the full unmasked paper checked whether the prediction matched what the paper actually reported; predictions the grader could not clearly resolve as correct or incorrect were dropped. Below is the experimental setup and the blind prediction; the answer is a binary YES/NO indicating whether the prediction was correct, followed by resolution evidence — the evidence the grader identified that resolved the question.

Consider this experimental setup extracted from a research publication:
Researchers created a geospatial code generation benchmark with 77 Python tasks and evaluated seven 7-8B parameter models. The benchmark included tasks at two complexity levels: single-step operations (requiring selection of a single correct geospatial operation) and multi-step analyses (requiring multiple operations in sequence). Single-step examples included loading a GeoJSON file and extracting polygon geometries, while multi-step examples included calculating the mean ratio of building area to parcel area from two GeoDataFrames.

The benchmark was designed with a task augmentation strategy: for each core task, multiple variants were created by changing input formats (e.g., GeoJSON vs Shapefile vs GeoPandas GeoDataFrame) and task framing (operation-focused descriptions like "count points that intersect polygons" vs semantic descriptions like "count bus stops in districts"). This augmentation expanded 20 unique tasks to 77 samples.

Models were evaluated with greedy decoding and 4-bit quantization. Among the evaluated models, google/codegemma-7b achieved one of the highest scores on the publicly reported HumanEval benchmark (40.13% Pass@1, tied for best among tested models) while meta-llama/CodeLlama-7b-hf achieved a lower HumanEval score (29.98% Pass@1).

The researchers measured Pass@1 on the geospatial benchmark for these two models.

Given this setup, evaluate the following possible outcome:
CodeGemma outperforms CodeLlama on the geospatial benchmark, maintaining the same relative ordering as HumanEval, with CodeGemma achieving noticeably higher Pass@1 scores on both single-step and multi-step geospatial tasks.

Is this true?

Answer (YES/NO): NO